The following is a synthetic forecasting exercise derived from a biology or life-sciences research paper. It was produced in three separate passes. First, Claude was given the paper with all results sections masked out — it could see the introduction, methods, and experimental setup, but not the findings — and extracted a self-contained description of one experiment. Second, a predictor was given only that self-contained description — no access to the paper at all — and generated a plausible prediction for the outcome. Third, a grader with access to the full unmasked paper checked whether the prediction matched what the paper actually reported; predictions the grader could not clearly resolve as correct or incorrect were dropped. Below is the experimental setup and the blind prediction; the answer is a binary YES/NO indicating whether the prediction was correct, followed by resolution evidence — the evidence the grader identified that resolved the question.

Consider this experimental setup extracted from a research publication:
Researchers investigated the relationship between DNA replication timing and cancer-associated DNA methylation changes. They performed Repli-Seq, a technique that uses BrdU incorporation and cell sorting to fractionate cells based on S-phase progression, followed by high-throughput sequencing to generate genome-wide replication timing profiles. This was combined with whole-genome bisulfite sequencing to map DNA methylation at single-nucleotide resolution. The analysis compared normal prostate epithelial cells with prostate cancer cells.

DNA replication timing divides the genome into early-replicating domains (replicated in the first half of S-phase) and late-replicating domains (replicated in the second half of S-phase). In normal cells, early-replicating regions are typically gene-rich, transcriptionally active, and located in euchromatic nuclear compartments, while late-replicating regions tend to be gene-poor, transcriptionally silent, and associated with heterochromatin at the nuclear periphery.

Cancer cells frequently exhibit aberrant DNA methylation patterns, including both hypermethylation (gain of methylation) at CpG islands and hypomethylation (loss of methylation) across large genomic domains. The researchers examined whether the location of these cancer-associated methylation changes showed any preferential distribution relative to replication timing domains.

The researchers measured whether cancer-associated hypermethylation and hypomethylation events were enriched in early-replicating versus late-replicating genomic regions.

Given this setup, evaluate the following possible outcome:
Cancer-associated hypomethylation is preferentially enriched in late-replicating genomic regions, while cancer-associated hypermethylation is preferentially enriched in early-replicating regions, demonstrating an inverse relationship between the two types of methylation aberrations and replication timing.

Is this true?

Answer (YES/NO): YES